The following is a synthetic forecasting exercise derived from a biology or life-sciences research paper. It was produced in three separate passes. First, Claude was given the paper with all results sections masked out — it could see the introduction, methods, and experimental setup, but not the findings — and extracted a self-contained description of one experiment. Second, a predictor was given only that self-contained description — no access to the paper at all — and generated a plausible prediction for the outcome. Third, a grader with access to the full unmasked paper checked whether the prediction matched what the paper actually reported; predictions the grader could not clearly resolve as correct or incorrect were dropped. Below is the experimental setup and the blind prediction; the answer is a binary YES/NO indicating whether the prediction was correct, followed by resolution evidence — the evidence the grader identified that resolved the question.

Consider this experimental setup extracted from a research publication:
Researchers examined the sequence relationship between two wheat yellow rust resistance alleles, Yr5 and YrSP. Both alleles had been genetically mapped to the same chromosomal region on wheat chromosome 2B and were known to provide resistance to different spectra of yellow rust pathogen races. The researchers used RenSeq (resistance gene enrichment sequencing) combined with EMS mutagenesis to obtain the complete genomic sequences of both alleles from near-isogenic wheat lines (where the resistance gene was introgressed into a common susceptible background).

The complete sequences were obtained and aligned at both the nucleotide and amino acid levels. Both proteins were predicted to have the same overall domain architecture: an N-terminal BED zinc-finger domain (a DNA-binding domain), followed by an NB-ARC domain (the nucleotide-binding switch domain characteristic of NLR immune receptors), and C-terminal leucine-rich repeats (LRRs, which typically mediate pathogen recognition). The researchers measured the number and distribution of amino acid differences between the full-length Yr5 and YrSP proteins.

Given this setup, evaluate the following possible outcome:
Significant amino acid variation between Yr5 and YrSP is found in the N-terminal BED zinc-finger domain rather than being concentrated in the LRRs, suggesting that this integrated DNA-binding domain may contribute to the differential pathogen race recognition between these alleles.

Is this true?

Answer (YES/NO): NO